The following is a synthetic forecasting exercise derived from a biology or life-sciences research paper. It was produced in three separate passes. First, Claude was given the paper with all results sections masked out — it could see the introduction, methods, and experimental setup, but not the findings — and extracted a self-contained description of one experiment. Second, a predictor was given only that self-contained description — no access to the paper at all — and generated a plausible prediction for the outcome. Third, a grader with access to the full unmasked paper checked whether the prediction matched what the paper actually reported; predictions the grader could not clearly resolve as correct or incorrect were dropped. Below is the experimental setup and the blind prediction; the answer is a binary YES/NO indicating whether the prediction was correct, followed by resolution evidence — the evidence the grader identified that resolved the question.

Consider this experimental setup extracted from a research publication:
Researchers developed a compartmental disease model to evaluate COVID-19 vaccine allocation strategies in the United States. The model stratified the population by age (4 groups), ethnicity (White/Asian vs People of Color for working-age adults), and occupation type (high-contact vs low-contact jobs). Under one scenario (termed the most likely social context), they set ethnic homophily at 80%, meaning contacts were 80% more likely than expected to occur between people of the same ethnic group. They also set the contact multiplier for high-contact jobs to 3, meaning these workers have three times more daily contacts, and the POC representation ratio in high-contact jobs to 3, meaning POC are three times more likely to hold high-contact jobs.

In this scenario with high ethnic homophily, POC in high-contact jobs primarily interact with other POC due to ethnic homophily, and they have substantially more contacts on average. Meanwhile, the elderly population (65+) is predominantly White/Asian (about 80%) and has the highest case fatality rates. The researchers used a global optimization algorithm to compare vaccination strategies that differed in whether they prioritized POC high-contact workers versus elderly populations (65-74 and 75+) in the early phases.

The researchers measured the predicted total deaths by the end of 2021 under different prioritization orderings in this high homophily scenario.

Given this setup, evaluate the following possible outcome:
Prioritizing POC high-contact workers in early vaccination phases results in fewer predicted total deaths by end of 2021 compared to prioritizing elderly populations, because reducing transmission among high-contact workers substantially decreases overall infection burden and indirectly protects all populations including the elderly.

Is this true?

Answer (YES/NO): NO